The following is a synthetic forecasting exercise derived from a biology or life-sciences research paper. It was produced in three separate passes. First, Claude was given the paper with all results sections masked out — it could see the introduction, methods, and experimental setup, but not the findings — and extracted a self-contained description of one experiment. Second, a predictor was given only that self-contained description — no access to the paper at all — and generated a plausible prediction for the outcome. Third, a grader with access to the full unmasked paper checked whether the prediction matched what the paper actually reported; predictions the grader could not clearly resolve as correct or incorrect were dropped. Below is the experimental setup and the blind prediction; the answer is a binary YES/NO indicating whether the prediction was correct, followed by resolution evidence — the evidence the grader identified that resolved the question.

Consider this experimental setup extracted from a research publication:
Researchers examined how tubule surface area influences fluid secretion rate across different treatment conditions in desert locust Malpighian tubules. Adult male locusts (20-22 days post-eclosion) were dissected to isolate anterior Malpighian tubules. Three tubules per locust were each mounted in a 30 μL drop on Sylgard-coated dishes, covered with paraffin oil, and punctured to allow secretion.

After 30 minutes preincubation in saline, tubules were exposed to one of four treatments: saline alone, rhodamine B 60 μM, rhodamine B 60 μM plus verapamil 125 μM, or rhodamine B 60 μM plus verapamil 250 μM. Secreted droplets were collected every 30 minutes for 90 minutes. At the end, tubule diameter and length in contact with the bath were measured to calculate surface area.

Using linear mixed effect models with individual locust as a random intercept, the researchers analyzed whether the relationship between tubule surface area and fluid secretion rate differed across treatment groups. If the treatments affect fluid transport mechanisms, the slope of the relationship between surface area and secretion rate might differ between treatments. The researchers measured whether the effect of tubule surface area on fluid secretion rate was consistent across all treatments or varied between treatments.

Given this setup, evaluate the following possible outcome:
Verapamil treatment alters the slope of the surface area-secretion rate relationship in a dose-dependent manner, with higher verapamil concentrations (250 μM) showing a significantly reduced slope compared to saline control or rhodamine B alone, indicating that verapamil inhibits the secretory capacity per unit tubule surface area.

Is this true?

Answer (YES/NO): NO